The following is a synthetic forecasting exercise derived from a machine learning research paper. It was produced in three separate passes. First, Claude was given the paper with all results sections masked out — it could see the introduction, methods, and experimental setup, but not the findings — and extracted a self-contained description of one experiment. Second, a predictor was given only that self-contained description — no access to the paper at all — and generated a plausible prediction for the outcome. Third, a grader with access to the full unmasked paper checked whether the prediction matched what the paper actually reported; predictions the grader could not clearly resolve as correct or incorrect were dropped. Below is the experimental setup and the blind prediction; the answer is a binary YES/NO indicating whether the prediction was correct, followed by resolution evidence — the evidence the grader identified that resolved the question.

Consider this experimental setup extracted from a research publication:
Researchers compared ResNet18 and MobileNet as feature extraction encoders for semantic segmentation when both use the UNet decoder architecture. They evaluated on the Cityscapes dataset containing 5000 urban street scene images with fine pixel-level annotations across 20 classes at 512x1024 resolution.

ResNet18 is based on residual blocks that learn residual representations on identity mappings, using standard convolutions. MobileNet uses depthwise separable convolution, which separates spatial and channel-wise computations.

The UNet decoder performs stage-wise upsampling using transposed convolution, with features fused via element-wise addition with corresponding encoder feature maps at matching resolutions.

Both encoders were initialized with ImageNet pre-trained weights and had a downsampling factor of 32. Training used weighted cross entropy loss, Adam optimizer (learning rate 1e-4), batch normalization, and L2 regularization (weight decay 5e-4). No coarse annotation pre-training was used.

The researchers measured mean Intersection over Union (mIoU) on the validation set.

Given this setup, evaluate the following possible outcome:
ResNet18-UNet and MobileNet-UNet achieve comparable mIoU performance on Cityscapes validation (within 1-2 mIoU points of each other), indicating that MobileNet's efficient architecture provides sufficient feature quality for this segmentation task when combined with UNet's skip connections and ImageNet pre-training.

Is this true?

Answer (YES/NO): NO